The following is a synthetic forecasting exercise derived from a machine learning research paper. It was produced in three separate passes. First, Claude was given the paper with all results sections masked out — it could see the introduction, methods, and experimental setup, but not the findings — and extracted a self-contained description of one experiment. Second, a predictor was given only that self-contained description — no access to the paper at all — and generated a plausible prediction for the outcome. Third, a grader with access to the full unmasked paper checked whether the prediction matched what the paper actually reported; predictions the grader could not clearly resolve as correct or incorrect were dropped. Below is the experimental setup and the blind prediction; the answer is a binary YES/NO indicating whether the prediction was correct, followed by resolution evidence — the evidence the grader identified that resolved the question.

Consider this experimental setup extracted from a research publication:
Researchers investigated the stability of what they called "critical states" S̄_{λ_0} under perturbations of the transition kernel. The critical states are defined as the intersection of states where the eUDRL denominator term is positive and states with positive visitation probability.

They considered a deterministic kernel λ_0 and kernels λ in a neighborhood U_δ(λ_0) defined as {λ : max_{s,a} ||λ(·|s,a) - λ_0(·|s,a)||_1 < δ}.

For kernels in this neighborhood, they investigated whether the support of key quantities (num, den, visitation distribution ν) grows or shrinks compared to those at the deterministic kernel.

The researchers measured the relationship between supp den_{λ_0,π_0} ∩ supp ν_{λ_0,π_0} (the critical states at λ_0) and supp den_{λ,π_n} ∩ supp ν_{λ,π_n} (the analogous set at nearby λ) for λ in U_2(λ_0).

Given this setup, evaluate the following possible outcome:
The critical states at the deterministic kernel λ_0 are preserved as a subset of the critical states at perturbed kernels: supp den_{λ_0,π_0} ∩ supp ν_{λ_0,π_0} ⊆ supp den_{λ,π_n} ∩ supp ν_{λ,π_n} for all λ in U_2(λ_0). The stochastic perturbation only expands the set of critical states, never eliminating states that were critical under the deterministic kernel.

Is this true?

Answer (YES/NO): YES